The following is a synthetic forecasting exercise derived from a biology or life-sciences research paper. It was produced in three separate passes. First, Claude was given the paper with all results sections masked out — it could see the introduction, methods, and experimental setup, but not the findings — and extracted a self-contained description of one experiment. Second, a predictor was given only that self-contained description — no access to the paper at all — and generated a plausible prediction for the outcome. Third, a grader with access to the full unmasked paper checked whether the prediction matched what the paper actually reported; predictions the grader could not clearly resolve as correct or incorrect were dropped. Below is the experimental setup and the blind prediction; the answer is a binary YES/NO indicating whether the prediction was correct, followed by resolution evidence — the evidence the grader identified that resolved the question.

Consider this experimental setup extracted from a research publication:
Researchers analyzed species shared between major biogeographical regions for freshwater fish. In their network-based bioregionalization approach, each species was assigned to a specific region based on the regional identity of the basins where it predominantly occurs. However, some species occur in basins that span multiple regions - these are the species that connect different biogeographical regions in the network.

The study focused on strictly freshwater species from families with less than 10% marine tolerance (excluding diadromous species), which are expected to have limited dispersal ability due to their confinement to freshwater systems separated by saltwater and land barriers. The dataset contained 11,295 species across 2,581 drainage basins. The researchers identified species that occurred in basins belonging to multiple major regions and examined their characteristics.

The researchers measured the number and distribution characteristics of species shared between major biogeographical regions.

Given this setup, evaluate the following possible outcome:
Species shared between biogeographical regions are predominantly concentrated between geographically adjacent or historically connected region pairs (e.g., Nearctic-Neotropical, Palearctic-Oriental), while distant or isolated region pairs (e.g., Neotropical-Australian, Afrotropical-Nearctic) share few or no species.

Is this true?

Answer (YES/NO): YES